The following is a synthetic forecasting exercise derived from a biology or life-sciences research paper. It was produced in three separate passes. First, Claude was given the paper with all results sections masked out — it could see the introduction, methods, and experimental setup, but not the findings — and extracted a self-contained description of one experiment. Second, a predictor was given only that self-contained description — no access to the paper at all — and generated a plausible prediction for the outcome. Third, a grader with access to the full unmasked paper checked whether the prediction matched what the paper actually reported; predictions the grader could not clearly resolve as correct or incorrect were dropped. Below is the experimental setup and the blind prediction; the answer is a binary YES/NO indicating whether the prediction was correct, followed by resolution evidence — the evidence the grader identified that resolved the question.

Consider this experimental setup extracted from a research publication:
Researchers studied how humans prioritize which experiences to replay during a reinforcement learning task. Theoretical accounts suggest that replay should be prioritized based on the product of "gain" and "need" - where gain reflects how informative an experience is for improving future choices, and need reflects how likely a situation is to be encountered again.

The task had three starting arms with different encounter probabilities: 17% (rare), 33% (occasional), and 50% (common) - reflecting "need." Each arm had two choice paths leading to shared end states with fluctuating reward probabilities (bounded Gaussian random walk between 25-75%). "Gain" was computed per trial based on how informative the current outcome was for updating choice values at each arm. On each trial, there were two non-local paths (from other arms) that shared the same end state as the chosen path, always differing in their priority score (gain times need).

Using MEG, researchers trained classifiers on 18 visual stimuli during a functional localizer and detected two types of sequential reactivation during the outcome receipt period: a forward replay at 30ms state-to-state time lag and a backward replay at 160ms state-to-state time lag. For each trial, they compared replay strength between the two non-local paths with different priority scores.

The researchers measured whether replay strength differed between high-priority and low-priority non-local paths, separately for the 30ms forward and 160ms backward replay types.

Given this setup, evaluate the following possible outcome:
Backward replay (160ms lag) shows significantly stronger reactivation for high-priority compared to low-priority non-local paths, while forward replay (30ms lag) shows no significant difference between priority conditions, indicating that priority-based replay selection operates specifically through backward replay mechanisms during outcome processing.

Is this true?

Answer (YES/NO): YES